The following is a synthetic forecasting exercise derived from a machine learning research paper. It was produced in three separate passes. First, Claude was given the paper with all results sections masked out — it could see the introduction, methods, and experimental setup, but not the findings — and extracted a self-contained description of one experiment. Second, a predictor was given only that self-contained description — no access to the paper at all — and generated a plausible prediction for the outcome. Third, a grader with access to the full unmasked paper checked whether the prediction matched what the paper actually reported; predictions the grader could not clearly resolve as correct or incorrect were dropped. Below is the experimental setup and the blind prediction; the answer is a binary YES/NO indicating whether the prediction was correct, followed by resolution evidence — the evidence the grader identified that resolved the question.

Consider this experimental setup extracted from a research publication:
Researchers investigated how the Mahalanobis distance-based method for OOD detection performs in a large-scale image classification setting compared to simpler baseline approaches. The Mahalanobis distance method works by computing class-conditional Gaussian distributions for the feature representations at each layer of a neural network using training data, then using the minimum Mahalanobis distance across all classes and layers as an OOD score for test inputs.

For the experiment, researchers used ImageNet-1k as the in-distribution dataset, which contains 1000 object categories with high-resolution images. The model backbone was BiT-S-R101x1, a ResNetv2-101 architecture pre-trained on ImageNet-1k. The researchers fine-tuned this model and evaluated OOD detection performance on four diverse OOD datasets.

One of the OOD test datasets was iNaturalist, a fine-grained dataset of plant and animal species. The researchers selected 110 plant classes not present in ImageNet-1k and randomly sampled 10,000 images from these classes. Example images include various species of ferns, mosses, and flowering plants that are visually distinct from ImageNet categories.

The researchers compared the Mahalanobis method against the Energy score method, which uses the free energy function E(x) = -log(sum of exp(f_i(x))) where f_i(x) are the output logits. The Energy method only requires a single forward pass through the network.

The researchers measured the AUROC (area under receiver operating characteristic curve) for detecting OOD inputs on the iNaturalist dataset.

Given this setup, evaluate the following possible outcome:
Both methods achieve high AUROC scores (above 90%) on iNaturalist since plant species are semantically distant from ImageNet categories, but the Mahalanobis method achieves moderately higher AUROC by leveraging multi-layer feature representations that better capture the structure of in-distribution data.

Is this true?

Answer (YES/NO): NO